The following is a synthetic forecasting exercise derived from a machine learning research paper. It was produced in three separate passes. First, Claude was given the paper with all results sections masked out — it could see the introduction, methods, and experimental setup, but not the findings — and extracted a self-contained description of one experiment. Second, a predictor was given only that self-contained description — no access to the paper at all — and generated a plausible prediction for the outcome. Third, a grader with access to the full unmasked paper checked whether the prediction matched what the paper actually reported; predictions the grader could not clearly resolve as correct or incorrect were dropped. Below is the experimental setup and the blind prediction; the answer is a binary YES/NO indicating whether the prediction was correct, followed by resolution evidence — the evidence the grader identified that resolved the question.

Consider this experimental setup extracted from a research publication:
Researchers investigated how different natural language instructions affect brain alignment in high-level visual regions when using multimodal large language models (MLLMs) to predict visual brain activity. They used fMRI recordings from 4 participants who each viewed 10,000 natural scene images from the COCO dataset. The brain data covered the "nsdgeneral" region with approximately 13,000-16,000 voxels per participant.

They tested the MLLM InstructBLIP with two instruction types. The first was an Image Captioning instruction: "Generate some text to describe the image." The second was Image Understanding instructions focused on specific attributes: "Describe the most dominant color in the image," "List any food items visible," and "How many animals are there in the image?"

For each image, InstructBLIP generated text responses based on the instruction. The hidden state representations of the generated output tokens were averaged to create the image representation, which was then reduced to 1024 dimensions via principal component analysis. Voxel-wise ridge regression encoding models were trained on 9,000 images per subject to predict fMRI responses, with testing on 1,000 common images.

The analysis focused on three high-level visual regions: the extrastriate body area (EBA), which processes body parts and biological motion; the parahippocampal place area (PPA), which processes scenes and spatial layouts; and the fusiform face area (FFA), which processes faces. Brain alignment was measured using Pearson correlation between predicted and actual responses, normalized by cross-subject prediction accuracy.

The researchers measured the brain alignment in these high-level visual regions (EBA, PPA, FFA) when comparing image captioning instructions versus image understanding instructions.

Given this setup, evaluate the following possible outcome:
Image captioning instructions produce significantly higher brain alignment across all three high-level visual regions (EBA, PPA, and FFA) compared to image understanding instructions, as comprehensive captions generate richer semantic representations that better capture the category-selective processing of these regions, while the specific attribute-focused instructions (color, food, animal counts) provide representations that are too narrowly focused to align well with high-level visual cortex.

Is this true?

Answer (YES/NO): YES